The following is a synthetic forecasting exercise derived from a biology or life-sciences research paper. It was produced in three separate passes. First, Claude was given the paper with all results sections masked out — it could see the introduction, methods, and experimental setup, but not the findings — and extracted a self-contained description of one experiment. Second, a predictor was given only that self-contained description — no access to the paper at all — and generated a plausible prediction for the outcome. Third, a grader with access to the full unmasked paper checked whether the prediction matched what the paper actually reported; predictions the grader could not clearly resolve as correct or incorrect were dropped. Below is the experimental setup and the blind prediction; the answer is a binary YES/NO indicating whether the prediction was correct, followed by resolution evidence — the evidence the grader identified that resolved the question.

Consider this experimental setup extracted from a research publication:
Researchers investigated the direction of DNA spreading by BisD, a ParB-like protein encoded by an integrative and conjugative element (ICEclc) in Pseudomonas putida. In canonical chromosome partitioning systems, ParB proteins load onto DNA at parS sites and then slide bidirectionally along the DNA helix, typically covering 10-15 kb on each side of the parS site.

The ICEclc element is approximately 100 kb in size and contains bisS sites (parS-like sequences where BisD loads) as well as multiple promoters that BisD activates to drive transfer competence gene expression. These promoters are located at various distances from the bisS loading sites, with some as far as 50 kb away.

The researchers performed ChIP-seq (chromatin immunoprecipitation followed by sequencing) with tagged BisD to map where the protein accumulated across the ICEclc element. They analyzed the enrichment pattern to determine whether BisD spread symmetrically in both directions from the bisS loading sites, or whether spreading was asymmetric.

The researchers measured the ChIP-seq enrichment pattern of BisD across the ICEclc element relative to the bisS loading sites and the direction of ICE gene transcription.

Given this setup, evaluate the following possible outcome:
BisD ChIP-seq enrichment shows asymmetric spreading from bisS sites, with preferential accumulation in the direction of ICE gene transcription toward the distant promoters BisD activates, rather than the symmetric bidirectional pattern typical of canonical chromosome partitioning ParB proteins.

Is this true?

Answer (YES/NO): YES